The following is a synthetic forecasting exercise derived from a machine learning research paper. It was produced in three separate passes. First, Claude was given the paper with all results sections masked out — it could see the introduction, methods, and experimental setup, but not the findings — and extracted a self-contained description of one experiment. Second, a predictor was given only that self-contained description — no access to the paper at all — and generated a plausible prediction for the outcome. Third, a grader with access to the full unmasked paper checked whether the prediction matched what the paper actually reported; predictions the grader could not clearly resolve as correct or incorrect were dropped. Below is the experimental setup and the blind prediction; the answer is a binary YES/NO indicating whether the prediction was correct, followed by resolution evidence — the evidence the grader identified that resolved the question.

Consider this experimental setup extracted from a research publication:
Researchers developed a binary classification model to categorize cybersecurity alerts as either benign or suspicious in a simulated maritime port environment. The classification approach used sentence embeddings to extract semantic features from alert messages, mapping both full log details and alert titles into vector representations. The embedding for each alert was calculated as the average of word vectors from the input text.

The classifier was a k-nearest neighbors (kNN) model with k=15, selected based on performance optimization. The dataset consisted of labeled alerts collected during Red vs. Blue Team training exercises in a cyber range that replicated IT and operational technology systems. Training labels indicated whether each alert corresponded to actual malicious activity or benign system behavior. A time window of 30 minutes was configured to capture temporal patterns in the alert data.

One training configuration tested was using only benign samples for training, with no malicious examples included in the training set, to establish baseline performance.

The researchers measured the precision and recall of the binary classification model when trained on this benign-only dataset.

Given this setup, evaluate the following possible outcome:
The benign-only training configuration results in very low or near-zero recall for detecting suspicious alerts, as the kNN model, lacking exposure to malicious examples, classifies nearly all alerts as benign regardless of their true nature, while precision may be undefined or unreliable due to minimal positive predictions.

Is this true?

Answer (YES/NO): NO